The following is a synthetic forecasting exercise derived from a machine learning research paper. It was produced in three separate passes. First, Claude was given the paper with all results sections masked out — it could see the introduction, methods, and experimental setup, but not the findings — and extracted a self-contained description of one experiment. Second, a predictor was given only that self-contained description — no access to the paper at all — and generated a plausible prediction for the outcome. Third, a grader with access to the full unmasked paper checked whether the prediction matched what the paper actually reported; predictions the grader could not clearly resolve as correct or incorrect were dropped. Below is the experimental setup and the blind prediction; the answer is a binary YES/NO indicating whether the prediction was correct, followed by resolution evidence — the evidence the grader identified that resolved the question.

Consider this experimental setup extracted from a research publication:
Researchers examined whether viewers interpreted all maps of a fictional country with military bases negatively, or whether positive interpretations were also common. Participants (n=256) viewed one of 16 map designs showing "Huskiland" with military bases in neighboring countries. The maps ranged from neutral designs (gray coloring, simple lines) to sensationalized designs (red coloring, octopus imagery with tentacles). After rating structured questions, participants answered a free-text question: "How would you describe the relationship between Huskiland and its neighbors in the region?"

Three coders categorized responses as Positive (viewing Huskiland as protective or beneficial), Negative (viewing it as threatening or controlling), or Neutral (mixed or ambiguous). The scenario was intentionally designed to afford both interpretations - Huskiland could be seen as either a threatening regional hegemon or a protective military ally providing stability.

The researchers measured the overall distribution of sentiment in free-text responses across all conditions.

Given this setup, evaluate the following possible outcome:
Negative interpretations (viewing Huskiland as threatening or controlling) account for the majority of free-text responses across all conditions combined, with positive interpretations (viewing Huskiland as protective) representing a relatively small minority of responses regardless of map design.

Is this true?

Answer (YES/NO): NO